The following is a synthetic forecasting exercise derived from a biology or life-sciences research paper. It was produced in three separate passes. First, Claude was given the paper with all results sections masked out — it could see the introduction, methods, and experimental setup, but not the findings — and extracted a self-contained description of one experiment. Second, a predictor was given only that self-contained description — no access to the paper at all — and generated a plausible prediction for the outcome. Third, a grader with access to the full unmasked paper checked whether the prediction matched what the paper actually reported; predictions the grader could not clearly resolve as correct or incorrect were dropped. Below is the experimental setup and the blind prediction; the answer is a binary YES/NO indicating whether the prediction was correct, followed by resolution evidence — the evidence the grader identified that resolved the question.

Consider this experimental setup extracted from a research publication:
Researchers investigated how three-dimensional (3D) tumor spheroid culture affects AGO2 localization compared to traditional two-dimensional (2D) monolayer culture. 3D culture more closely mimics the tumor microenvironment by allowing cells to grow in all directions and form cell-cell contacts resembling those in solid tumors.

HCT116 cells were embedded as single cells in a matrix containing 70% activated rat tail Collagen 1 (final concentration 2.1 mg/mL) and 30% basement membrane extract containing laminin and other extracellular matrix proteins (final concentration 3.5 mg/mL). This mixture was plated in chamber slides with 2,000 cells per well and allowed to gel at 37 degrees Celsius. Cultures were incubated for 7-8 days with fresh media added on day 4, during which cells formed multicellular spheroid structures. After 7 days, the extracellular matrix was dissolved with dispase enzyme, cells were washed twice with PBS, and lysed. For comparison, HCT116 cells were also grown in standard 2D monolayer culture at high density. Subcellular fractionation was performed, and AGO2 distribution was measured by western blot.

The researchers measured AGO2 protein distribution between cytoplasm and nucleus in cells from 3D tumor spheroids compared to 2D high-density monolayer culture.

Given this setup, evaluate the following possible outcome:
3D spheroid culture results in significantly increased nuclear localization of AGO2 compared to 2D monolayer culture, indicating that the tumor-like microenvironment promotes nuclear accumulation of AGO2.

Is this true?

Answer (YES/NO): YES